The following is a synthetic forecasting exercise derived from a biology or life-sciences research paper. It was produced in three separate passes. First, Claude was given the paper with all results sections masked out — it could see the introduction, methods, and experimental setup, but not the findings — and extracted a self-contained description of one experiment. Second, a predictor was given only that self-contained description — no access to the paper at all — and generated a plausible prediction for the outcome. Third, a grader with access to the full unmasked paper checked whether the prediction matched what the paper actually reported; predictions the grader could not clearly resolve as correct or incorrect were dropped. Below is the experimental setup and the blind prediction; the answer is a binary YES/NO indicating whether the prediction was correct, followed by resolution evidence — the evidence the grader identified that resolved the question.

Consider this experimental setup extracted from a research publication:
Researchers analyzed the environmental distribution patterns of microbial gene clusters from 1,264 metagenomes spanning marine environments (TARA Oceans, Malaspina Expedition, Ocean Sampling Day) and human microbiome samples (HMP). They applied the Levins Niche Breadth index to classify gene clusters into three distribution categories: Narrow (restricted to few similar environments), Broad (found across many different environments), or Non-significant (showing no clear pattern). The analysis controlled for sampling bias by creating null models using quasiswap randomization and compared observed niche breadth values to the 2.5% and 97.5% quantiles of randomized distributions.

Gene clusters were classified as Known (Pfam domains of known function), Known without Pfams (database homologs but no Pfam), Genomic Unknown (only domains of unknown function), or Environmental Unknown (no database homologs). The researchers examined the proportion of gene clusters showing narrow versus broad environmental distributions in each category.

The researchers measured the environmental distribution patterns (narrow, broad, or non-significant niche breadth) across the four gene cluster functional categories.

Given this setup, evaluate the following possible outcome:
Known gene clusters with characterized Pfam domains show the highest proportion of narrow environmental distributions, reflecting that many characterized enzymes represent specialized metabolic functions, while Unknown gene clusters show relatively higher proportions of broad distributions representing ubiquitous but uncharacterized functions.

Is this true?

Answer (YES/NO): NO